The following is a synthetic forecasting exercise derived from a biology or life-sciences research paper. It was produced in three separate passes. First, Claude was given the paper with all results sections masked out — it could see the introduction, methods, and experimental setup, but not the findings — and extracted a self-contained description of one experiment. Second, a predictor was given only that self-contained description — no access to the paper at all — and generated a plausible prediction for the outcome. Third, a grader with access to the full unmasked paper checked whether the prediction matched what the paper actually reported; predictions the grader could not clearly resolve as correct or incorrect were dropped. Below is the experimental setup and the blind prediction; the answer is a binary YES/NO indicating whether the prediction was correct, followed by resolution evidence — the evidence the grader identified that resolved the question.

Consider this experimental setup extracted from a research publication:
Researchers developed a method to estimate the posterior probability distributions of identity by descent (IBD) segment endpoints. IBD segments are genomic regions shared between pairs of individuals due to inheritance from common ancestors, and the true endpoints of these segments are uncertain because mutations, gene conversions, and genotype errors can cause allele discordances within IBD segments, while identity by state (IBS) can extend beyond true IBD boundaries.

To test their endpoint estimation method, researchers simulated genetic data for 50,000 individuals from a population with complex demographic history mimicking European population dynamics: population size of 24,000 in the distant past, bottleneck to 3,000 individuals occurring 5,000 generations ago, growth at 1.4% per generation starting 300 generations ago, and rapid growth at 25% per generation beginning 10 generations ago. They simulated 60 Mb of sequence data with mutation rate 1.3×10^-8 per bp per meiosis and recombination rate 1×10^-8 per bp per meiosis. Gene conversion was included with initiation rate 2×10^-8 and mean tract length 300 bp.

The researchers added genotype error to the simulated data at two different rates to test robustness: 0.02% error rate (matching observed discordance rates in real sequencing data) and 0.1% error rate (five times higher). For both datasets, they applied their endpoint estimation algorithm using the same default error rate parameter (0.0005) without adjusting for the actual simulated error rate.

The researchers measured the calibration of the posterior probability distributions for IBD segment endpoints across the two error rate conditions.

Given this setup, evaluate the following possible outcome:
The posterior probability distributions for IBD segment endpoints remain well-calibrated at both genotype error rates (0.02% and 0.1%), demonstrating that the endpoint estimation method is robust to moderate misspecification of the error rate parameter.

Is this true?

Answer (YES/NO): NO